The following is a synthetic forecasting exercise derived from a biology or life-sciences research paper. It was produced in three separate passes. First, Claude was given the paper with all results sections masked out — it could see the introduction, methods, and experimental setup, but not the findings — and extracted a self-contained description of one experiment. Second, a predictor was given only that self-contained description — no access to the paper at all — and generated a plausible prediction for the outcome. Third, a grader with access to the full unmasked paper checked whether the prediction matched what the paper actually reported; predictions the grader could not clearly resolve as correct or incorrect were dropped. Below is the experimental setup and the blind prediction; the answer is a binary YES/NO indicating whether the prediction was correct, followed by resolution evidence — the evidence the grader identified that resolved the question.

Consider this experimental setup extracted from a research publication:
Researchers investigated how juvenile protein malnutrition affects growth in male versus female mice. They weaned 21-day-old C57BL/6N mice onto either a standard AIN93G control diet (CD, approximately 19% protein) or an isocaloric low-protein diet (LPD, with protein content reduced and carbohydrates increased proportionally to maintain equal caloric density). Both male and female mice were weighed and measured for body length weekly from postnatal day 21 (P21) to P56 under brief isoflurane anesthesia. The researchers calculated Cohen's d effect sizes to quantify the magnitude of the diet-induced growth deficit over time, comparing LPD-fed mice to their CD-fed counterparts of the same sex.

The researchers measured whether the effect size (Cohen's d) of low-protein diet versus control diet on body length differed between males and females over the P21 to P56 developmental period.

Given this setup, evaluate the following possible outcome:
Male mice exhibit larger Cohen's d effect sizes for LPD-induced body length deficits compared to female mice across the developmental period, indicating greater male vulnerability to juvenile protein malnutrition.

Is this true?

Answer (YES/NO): YES